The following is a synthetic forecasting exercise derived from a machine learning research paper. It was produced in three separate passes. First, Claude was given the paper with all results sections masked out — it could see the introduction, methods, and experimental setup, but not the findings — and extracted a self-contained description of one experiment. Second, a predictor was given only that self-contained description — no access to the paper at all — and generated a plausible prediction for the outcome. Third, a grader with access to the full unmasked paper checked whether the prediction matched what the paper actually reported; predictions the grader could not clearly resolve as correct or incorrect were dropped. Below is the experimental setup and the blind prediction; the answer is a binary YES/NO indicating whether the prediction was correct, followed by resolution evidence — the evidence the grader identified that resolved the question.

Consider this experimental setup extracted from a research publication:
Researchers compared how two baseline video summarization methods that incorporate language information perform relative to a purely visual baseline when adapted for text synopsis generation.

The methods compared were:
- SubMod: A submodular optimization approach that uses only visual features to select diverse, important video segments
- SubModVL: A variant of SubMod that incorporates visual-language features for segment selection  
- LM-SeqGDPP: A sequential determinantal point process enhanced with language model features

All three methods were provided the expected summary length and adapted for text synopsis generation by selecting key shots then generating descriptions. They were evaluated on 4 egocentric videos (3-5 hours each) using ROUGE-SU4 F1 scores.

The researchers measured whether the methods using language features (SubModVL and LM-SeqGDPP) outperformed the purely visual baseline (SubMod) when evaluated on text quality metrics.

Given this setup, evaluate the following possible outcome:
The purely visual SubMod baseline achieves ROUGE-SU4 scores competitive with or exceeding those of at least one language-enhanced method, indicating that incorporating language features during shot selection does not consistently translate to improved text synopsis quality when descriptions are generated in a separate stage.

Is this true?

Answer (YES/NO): YES